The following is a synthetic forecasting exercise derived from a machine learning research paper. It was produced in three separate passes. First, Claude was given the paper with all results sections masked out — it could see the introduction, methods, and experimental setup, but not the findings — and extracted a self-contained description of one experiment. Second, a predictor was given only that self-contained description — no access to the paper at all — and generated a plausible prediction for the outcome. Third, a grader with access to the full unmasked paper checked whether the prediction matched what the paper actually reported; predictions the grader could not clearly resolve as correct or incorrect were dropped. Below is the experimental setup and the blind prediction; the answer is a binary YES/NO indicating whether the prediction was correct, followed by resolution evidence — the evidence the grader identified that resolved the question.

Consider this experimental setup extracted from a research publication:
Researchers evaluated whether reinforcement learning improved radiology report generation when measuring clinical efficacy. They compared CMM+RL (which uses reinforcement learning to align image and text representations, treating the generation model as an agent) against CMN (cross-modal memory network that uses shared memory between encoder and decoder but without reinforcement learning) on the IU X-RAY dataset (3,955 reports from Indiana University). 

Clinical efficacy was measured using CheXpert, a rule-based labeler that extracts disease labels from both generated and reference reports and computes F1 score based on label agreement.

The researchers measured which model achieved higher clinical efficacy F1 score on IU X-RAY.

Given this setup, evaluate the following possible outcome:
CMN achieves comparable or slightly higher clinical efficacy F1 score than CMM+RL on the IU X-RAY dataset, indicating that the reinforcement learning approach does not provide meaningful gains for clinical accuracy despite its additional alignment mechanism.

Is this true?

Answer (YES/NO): NO